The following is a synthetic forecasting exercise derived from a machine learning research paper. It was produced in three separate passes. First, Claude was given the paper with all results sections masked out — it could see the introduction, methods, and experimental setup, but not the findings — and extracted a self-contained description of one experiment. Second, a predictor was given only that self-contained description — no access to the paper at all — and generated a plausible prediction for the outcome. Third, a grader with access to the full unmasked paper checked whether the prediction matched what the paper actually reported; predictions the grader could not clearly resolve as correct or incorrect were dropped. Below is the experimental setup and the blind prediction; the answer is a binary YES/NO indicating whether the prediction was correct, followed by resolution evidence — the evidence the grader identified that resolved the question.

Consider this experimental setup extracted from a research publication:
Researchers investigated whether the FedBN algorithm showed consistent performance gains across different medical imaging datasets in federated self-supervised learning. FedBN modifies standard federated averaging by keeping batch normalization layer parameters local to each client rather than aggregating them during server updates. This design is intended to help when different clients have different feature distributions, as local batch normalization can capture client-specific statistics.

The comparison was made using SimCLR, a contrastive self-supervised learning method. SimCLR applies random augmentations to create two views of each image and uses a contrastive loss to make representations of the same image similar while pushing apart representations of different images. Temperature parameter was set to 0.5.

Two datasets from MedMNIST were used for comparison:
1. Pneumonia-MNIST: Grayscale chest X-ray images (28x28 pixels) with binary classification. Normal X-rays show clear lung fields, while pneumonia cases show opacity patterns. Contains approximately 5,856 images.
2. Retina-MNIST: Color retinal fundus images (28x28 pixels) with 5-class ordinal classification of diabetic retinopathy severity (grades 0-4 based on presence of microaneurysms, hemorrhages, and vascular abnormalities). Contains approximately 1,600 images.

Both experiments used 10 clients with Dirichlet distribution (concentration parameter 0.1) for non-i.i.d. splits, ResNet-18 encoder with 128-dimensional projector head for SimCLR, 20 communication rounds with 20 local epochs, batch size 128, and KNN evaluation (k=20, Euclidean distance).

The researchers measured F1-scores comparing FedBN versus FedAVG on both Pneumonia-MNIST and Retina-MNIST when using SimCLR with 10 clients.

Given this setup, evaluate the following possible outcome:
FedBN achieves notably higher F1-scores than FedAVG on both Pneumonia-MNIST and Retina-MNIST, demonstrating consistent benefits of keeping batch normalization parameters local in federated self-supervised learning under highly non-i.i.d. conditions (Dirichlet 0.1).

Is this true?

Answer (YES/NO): NO